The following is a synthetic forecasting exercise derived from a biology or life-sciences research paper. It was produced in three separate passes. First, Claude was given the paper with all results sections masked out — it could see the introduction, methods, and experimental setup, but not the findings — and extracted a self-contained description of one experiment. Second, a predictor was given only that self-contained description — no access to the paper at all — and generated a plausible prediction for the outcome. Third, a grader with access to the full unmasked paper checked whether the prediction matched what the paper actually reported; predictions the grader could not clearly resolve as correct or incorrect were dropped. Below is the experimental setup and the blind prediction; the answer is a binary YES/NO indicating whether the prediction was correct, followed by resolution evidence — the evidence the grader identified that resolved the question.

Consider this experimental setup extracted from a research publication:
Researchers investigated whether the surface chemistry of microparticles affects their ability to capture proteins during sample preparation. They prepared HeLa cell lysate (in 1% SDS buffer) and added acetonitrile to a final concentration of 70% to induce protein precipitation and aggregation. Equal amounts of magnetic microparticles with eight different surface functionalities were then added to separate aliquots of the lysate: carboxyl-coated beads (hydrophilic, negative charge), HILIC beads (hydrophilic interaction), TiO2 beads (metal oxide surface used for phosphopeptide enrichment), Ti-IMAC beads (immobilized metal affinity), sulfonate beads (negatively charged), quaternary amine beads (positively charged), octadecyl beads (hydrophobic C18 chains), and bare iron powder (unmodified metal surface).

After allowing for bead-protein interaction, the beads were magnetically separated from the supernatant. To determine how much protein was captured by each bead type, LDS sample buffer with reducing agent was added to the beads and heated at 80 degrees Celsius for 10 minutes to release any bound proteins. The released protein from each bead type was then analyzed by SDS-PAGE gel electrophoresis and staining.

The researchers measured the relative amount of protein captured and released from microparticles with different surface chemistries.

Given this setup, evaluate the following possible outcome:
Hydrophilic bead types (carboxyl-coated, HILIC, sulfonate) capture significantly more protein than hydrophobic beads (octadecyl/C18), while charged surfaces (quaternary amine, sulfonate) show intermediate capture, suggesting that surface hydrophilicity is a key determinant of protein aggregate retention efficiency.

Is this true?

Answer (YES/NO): NO